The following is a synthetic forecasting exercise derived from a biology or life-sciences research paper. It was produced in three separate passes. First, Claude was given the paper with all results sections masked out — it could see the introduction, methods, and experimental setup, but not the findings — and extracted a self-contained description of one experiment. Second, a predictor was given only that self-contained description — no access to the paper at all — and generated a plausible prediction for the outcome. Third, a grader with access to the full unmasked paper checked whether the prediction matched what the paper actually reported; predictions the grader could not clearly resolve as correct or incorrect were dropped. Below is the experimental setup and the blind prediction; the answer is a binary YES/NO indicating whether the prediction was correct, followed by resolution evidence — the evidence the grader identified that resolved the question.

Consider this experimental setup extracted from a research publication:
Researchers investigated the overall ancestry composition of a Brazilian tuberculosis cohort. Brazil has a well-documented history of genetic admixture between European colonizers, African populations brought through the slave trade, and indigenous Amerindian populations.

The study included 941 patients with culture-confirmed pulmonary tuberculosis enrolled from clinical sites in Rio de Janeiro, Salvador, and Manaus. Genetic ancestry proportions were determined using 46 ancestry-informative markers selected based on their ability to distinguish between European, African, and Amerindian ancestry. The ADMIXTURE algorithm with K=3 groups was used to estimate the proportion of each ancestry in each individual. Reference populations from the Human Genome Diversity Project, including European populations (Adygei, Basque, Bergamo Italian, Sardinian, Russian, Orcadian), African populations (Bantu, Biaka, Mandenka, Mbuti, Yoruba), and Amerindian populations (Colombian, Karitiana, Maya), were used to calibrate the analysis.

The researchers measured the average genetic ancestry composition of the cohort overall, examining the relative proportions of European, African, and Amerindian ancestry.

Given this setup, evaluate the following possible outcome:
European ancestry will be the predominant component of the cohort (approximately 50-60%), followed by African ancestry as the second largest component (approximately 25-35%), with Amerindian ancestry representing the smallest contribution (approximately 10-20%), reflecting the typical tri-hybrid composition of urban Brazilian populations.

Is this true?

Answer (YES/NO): NO